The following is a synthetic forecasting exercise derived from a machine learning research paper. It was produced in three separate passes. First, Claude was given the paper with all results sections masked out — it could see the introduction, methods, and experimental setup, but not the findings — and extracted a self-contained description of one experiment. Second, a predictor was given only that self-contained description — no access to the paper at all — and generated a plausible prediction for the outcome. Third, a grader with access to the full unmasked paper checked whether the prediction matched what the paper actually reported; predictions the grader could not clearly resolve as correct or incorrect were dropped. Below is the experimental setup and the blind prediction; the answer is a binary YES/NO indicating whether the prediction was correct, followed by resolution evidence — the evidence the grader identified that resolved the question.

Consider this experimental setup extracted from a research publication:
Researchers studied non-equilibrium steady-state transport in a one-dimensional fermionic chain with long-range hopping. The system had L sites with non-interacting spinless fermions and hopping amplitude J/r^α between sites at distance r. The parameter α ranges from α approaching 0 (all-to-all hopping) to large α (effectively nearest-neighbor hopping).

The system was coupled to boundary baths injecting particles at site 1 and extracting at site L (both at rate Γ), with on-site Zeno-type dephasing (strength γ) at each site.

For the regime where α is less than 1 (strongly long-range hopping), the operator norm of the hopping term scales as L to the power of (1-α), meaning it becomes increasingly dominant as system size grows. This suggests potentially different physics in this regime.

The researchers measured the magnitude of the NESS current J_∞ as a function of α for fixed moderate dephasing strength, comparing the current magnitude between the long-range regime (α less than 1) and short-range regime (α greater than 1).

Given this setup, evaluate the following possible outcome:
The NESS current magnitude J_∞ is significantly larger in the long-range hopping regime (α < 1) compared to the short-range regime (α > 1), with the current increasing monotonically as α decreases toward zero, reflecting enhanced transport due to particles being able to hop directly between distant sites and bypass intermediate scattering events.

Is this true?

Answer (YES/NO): NO